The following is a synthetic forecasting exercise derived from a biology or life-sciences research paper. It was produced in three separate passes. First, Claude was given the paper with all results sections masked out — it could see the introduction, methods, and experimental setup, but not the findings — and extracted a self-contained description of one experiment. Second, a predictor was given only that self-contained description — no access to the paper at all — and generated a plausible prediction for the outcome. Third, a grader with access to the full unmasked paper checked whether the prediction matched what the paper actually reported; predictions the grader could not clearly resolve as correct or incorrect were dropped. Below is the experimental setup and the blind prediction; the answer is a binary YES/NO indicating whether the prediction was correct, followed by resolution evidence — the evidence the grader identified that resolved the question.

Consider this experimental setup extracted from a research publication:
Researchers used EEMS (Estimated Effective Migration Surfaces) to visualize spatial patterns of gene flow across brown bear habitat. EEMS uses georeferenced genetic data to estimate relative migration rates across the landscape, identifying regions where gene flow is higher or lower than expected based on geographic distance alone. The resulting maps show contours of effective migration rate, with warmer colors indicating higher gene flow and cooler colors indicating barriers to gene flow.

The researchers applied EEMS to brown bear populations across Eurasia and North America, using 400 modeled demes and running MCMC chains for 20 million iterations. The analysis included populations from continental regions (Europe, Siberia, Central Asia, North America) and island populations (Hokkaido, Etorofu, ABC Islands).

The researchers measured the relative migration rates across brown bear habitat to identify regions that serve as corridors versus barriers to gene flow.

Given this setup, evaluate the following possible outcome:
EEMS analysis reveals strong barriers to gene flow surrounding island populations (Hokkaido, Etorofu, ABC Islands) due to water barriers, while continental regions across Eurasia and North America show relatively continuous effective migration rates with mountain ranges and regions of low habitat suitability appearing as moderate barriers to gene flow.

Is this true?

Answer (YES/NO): NO